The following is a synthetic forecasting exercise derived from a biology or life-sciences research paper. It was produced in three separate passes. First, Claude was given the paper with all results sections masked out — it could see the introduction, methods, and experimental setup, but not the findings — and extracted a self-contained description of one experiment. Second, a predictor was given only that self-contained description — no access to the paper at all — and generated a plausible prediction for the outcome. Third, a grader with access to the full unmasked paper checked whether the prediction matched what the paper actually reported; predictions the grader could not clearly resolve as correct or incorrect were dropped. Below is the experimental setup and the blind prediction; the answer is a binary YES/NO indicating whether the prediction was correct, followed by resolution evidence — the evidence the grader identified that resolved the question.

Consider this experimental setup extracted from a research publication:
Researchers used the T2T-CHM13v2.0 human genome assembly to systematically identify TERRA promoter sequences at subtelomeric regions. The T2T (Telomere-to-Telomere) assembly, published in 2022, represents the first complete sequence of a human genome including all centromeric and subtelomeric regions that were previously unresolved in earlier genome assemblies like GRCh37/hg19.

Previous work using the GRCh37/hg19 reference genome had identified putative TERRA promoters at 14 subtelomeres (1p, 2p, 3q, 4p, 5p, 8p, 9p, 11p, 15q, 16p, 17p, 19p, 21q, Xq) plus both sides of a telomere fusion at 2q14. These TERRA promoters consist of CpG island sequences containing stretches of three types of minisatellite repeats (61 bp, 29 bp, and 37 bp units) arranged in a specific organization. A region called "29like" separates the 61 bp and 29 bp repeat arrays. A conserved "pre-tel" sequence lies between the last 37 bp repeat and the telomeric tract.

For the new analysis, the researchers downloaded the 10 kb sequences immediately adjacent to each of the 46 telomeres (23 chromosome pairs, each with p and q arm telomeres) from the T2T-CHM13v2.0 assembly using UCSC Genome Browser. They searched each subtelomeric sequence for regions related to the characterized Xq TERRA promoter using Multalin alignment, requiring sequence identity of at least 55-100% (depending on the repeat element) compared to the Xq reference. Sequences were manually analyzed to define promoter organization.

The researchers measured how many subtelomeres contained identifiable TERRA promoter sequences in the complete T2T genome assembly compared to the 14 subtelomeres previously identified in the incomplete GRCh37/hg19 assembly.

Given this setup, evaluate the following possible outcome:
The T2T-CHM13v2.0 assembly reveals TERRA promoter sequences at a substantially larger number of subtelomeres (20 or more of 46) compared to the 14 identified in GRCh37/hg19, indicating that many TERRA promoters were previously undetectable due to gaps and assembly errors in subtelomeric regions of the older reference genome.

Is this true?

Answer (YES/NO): YES